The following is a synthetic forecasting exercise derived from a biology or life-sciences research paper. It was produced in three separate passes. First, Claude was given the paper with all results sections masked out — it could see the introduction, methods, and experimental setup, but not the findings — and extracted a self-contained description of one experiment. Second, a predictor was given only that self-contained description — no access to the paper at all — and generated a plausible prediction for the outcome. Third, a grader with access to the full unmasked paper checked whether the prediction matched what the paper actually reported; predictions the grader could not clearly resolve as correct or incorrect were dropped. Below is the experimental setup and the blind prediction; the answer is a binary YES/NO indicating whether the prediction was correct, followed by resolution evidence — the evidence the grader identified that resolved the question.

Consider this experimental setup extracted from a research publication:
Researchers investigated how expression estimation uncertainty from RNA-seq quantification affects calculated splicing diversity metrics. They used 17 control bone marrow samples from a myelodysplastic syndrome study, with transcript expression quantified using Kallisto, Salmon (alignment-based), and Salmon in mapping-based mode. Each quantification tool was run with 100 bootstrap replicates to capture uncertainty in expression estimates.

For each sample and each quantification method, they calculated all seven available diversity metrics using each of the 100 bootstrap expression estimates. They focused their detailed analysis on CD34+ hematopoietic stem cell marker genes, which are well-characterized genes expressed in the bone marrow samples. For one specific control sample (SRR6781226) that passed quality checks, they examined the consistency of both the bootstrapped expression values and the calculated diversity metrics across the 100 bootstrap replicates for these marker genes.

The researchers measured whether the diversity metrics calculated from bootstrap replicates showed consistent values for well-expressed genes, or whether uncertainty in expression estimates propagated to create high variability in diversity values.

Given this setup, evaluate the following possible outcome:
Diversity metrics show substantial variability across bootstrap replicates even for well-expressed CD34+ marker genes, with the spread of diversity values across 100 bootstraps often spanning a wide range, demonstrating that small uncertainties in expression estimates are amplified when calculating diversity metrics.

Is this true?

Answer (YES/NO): NO